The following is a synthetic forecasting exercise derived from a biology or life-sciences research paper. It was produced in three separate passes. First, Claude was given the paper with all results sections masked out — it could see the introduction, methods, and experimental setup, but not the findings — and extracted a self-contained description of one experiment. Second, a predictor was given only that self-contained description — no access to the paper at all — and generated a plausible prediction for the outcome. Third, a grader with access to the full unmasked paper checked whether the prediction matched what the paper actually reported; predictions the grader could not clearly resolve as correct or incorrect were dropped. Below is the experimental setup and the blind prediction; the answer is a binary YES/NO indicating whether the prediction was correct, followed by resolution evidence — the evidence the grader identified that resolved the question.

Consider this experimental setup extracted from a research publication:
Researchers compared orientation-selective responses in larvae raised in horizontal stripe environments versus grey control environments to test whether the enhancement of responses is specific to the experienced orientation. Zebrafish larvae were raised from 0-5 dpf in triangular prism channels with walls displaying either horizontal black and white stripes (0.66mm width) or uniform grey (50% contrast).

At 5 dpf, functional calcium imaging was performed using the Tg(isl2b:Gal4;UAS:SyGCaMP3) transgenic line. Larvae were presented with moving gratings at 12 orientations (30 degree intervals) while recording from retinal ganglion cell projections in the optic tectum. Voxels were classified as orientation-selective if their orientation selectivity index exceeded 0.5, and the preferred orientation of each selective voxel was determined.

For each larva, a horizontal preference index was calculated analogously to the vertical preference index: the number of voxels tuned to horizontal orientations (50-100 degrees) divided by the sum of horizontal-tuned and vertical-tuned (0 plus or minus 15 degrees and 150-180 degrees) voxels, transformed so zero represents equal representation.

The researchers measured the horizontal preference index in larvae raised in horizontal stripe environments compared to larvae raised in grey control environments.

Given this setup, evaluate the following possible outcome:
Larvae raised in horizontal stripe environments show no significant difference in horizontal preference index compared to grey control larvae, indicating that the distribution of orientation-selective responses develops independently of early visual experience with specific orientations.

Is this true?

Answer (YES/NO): NO